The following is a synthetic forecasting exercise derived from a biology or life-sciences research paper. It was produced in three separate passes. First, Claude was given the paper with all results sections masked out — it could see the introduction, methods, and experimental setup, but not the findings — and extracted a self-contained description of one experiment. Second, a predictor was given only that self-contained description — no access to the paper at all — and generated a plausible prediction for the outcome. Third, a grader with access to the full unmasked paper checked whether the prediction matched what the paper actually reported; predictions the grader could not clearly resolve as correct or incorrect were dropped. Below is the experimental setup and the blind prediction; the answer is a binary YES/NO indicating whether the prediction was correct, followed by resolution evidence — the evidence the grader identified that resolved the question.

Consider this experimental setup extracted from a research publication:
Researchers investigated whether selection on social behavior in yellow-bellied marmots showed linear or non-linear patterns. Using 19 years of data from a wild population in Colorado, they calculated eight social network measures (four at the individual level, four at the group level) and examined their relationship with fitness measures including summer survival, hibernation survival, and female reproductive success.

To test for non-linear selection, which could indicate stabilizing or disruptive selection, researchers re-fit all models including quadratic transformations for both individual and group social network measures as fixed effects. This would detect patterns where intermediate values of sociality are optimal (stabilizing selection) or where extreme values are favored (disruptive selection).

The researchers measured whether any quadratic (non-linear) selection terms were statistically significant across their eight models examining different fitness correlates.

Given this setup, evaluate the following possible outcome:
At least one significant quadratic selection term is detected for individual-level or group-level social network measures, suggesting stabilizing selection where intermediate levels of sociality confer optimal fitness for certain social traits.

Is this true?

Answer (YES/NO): NO